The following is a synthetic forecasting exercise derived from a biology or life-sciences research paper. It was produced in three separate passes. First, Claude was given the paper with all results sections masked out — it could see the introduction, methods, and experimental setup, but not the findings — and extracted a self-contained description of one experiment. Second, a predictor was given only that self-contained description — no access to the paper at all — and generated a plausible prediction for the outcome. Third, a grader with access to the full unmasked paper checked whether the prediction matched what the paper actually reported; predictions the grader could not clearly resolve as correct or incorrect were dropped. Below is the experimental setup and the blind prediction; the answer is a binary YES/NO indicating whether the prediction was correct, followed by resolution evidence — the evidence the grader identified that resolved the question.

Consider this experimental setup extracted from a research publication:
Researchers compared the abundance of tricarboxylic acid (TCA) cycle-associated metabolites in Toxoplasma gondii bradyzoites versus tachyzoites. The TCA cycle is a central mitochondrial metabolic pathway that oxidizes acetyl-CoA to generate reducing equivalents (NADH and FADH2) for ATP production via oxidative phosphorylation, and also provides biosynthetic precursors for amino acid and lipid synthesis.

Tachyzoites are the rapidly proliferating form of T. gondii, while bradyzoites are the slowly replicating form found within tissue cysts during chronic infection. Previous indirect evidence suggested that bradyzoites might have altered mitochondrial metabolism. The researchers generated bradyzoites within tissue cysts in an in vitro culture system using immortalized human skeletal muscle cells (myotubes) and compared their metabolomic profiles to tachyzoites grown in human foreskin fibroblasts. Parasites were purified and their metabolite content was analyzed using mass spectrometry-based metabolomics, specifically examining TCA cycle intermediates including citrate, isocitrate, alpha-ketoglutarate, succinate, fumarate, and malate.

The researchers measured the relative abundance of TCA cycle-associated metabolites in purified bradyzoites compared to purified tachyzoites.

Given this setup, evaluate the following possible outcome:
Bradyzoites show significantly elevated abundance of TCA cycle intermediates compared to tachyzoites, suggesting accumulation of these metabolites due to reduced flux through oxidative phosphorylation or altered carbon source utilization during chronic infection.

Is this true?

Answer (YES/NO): NO